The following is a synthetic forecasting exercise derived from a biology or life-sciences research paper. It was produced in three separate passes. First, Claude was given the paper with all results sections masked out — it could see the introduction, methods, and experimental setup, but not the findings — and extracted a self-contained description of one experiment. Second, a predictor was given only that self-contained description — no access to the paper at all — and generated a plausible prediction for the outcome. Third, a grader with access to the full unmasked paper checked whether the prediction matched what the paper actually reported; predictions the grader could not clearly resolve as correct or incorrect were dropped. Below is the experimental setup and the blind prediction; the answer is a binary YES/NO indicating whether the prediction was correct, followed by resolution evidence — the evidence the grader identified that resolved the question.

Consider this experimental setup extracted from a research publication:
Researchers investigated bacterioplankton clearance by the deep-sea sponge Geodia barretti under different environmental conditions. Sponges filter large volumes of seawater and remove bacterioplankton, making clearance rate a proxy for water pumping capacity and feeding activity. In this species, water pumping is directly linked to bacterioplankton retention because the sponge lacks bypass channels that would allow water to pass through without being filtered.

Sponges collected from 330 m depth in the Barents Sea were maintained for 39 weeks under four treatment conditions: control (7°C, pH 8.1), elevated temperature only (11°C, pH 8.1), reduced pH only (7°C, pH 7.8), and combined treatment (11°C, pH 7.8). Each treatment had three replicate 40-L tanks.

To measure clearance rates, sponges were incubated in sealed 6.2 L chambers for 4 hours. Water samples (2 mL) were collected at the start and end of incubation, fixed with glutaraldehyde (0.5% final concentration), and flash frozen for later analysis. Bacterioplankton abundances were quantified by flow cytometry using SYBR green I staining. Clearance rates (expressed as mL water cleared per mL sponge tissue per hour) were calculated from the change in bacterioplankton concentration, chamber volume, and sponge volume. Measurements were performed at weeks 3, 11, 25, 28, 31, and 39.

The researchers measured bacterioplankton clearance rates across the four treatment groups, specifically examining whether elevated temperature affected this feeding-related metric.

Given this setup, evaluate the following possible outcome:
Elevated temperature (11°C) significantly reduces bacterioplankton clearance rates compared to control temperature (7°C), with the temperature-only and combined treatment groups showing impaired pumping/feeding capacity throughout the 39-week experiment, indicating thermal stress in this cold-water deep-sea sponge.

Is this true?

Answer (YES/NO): NO